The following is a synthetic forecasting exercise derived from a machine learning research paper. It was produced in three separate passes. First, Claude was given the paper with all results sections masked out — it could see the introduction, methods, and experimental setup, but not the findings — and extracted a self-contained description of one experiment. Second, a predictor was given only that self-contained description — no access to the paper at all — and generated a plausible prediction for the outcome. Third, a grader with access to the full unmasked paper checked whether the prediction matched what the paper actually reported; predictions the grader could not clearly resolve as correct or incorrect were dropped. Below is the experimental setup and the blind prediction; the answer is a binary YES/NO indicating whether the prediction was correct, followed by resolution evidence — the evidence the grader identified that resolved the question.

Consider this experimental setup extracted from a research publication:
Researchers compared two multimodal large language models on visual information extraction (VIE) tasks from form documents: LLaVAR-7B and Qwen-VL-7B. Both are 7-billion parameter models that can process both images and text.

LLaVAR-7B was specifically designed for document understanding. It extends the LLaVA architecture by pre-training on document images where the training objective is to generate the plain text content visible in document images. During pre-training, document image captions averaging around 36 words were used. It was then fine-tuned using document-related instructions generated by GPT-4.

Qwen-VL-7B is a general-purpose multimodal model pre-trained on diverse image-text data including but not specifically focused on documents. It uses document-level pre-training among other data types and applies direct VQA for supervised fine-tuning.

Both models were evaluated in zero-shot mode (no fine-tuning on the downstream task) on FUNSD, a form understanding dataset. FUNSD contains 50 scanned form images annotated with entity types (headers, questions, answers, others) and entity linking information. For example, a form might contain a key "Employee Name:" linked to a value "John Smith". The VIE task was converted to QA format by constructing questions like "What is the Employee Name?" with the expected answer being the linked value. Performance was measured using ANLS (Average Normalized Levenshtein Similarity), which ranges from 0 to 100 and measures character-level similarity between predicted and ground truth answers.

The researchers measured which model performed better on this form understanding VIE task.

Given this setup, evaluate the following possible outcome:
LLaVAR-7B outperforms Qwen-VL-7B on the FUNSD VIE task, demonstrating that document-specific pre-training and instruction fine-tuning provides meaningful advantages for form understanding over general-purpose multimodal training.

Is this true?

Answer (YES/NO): NO